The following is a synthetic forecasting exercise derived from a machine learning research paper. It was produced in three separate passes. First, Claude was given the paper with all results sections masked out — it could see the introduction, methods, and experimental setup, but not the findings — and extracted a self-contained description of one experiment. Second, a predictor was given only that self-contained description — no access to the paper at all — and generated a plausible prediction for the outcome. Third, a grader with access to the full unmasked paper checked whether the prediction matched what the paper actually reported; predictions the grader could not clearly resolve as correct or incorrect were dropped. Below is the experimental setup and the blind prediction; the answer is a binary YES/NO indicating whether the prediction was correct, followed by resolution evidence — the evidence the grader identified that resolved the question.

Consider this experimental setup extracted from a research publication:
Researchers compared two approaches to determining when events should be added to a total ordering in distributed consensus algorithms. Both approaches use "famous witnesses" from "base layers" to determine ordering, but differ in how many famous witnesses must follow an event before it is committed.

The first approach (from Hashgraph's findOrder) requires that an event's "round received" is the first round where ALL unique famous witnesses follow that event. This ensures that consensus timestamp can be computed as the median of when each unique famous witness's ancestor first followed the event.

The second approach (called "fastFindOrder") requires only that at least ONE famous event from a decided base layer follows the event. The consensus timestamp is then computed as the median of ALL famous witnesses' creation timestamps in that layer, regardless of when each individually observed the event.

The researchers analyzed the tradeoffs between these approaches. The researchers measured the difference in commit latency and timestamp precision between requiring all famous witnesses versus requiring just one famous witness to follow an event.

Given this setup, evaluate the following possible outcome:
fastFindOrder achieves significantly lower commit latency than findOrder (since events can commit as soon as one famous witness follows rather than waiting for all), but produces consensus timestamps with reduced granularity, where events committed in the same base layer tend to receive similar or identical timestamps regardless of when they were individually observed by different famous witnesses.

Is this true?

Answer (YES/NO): YES